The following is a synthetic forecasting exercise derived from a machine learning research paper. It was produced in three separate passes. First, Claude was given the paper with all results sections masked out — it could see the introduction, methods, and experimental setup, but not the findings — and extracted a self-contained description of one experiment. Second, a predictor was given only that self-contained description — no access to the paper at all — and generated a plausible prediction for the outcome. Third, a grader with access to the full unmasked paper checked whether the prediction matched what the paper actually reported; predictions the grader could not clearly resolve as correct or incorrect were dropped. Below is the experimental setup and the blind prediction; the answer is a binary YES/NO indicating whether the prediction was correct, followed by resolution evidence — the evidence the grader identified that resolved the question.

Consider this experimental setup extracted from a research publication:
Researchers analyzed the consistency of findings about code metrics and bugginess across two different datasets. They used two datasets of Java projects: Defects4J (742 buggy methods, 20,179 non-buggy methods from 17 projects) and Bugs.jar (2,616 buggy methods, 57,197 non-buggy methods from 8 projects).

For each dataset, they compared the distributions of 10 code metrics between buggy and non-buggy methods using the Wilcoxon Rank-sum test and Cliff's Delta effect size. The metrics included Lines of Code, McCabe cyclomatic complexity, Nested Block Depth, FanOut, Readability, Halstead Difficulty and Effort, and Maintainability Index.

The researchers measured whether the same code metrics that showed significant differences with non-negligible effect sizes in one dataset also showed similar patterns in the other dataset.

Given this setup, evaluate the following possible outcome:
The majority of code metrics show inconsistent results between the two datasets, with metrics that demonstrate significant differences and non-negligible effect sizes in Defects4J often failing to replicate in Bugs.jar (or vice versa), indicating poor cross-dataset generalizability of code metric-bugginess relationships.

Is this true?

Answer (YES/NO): NO